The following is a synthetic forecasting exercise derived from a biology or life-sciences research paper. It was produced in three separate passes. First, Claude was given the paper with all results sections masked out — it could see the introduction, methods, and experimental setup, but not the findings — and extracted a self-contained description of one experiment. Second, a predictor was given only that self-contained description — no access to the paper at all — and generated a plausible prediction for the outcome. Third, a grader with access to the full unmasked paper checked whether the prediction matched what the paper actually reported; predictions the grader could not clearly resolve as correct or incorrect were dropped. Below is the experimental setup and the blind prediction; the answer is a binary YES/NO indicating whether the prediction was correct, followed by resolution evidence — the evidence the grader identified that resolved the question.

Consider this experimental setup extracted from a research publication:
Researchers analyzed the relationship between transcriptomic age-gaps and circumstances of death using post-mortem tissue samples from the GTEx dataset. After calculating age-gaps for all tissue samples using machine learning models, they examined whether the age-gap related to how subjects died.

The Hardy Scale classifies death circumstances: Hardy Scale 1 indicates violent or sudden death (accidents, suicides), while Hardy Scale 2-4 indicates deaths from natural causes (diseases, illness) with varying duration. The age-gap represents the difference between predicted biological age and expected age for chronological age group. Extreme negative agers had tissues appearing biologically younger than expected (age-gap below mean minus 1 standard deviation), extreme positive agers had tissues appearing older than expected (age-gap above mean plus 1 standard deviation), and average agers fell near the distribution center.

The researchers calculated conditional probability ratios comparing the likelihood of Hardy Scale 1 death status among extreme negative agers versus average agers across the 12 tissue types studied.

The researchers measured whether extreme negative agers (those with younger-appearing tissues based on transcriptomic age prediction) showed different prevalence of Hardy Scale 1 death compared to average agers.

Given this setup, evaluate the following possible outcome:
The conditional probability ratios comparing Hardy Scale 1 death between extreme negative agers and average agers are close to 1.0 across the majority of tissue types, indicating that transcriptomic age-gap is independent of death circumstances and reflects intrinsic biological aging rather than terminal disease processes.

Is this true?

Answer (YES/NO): NO